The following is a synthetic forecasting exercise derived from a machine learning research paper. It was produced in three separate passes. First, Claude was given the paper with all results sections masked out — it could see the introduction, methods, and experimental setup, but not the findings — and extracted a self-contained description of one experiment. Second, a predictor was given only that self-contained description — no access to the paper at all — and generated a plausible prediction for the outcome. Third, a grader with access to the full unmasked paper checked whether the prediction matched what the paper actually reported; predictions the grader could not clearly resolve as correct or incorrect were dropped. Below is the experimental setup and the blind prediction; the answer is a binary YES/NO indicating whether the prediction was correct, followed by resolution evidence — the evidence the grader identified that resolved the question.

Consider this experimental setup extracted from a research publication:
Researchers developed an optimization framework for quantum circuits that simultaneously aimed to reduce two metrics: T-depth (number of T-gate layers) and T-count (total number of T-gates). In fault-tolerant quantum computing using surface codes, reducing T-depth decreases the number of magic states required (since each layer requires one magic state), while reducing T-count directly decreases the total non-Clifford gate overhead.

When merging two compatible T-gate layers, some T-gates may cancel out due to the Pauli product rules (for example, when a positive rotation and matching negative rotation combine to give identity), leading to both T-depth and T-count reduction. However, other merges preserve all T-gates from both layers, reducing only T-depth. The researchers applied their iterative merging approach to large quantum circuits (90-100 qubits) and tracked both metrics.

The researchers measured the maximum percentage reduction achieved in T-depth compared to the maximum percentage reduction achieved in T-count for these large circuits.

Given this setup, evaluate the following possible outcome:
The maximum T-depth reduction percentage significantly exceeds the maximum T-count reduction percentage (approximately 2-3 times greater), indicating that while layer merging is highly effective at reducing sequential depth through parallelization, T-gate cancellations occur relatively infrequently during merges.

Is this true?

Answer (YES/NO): NO